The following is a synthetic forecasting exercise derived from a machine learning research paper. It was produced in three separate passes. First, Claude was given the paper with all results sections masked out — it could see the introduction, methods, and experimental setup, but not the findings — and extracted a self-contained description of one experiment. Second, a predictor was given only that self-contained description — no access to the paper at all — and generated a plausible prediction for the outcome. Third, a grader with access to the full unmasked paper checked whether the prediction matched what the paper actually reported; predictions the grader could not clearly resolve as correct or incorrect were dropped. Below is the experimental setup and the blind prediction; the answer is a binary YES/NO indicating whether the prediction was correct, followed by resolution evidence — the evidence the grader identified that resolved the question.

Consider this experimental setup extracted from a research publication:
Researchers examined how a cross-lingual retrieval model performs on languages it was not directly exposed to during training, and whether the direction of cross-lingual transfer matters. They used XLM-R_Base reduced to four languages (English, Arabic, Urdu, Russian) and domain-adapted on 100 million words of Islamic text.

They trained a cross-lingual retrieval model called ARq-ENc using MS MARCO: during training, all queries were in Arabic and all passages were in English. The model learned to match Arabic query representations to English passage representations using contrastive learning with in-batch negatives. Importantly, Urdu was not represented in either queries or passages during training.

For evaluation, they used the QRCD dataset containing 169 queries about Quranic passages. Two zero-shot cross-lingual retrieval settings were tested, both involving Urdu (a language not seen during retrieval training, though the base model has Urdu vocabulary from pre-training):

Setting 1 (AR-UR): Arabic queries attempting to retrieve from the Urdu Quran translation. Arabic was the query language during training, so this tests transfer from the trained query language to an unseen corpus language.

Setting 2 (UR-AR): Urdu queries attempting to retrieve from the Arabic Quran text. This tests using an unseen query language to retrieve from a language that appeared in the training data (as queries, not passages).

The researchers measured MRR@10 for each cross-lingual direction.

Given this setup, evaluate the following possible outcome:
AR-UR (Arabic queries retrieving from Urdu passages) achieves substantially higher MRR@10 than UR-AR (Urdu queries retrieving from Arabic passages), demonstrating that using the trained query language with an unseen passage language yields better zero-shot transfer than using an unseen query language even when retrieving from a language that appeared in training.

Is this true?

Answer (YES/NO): YES